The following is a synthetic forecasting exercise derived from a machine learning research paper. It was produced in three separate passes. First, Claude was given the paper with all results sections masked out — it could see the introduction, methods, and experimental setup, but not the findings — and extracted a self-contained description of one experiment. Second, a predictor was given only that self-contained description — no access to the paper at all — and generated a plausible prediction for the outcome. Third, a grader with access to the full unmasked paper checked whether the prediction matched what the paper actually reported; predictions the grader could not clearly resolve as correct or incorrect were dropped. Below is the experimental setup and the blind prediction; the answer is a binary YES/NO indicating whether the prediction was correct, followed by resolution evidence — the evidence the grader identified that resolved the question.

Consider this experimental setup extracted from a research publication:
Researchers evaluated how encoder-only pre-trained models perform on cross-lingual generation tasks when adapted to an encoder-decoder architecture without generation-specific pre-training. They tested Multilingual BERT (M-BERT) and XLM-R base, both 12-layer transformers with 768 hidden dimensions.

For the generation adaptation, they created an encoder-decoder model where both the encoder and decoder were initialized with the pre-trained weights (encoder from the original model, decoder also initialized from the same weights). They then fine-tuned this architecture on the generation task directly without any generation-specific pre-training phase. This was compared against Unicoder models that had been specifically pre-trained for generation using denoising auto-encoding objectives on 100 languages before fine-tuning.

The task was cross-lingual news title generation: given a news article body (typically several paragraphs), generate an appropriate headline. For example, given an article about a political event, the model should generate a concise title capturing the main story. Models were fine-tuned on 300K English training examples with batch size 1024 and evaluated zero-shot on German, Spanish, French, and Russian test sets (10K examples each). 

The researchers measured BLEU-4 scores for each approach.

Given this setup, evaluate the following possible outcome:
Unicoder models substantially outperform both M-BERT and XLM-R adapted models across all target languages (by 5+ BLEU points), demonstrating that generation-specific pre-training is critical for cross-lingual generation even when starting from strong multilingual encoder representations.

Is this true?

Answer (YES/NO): YES